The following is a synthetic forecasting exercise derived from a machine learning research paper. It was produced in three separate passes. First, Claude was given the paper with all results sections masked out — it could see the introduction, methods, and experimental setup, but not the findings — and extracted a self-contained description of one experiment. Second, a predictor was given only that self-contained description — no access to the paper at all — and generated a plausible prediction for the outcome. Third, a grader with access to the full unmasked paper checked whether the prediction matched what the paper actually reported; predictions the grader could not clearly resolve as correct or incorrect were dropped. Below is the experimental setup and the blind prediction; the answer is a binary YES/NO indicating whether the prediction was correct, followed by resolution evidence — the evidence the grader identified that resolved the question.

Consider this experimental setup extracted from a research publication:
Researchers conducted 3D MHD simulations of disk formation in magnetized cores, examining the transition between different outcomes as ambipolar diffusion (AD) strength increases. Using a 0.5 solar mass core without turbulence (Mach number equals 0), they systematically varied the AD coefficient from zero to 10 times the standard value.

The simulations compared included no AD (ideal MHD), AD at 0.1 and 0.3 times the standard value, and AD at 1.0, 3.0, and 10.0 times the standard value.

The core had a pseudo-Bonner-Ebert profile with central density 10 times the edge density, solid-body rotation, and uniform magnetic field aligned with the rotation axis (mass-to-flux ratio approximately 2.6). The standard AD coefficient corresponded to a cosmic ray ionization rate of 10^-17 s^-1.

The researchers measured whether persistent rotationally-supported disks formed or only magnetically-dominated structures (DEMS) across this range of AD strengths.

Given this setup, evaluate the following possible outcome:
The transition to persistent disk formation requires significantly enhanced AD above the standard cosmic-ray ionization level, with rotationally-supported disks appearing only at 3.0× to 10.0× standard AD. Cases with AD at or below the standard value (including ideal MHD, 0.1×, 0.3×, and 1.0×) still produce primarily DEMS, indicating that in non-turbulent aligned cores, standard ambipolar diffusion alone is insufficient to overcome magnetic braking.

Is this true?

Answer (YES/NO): NO